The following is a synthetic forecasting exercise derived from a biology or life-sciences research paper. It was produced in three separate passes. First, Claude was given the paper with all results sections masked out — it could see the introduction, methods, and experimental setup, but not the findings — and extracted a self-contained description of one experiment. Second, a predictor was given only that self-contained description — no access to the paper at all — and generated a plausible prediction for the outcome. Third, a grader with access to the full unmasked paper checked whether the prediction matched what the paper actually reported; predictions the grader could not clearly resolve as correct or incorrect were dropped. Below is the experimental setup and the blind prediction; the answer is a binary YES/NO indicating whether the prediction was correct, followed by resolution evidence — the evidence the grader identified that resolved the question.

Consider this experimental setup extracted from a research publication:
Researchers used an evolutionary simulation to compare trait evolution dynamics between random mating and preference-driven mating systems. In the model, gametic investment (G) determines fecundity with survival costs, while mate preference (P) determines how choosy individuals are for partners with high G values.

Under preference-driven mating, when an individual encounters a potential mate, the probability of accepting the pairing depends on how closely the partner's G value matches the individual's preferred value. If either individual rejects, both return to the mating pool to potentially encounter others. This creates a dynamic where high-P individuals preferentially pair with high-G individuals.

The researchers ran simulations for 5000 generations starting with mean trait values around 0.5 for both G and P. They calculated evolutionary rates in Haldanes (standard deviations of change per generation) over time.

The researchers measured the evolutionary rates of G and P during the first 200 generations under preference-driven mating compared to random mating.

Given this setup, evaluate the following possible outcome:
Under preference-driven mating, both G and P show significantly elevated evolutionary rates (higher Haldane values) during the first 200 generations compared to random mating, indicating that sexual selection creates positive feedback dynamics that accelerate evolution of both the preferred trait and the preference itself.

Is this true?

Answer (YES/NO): YES